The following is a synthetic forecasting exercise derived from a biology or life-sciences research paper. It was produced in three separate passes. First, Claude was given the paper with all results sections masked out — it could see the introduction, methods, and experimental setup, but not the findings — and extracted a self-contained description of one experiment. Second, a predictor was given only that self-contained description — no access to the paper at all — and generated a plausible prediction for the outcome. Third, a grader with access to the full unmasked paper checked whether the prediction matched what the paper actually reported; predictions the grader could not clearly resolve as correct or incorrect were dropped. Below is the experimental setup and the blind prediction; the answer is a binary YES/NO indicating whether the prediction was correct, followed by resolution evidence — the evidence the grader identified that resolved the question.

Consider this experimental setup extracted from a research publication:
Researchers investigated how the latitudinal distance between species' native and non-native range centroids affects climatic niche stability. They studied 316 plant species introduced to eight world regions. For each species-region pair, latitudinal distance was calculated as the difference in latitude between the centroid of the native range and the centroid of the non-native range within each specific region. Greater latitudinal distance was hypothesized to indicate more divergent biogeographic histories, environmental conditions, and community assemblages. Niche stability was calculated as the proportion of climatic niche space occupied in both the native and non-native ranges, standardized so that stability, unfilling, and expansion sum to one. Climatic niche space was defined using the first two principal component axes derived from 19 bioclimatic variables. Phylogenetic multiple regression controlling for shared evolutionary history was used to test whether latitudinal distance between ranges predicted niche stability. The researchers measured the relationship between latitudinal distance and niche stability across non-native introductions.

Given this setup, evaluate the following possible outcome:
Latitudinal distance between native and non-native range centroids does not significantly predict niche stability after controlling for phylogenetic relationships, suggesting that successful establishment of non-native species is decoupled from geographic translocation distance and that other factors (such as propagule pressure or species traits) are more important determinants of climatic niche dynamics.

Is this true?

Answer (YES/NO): YES